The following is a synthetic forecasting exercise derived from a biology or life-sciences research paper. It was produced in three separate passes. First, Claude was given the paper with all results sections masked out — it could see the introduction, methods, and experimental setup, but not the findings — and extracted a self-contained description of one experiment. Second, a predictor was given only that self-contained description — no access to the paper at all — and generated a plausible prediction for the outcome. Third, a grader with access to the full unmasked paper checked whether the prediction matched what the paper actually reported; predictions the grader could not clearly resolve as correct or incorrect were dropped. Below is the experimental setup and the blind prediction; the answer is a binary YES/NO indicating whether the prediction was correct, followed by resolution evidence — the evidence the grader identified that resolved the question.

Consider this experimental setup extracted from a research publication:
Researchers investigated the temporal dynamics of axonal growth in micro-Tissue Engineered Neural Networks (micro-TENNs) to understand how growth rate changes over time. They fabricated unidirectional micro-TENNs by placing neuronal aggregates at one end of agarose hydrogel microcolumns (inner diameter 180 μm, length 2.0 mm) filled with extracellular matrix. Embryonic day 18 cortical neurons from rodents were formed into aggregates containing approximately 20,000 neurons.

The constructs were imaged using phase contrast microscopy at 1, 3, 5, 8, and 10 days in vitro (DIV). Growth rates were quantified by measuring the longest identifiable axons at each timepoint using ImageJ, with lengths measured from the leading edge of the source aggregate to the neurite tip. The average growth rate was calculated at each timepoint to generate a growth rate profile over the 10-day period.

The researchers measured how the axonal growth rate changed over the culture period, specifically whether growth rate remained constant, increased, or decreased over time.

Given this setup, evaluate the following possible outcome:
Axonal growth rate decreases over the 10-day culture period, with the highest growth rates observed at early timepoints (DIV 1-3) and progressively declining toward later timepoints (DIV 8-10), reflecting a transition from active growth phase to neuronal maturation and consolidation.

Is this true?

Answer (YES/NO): NO